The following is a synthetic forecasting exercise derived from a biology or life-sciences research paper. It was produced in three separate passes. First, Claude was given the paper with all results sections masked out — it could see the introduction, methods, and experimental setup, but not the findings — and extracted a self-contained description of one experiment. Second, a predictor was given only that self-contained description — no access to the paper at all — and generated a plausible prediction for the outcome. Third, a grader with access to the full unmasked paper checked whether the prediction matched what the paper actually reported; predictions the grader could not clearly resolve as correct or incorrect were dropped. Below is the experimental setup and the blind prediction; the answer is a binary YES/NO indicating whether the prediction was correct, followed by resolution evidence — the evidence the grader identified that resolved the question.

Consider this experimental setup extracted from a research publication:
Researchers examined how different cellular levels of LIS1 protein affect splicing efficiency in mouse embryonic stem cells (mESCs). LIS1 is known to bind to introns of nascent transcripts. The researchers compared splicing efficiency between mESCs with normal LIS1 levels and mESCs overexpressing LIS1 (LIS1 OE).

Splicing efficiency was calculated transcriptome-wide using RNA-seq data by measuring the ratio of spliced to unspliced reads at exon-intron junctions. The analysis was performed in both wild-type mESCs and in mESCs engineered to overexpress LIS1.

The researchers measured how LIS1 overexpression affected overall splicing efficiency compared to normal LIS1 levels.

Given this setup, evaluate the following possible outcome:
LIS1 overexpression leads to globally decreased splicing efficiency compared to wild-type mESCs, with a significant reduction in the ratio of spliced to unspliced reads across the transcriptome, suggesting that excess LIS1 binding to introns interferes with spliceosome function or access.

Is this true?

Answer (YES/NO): NO